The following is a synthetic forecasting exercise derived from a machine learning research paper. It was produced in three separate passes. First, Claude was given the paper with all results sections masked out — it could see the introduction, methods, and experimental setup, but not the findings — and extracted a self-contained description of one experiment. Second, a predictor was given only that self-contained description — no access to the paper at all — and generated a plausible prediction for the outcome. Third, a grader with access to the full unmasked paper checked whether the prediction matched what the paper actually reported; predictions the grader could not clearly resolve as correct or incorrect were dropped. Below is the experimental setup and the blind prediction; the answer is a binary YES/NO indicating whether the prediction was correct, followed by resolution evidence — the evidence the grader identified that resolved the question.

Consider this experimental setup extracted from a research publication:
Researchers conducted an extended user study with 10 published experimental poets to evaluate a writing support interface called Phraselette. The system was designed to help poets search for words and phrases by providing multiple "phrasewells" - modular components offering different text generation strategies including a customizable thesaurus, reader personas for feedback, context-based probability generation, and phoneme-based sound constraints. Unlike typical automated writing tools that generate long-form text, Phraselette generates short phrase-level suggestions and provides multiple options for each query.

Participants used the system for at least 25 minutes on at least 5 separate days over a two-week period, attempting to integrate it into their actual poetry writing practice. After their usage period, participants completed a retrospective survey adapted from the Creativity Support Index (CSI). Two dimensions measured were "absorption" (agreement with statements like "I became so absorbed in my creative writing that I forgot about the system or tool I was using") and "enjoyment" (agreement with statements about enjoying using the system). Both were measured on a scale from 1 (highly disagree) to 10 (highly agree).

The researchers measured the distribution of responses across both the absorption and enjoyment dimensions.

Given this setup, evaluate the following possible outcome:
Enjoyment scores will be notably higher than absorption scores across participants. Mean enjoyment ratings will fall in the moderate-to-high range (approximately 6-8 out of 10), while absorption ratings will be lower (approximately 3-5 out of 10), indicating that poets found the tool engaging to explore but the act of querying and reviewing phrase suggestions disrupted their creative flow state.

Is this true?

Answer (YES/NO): NO